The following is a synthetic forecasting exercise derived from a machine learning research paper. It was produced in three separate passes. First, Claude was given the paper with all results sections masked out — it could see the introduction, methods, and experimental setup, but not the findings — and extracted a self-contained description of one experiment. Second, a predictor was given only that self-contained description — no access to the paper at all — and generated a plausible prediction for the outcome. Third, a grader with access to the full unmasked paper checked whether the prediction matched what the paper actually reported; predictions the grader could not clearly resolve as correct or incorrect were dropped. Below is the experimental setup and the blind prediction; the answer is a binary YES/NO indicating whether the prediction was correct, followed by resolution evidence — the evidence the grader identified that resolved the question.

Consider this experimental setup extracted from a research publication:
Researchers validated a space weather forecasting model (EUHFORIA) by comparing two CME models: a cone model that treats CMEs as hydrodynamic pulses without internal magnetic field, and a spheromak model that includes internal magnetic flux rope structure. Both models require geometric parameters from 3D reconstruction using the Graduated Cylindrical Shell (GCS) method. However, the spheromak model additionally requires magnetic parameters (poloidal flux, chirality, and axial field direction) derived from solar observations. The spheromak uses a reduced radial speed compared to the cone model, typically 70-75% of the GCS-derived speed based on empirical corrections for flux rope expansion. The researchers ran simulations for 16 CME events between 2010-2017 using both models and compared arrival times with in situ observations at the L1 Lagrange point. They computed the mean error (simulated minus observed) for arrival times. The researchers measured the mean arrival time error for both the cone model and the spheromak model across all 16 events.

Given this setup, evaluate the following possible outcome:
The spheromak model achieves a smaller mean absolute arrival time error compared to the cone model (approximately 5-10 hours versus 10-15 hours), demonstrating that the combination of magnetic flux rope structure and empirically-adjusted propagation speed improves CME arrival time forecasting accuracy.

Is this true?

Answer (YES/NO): NO